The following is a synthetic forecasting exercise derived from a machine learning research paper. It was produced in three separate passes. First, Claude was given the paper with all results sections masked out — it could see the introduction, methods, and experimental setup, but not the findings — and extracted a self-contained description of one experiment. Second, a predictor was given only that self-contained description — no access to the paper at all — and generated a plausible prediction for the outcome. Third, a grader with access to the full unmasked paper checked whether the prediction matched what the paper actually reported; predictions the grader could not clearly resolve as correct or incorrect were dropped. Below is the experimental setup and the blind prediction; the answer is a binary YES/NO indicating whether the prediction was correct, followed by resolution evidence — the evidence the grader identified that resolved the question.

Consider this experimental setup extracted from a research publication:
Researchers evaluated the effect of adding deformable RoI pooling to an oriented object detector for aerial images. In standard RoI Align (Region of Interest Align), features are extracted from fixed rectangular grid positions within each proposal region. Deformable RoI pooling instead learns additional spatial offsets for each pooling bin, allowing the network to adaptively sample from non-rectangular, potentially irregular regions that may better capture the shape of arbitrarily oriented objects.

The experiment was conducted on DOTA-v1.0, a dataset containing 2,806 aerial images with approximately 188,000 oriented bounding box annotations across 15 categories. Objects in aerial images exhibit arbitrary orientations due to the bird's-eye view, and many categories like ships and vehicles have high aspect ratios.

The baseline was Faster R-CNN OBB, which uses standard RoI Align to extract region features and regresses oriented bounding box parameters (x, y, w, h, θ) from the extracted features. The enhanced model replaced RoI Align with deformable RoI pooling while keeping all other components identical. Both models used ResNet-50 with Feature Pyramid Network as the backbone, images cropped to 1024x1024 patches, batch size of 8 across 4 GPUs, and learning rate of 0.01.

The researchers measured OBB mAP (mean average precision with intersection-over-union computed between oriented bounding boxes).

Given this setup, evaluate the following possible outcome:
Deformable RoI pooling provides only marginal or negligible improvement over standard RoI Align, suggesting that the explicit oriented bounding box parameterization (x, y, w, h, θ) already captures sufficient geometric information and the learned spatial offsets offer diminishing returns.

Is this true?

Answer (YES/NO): NO